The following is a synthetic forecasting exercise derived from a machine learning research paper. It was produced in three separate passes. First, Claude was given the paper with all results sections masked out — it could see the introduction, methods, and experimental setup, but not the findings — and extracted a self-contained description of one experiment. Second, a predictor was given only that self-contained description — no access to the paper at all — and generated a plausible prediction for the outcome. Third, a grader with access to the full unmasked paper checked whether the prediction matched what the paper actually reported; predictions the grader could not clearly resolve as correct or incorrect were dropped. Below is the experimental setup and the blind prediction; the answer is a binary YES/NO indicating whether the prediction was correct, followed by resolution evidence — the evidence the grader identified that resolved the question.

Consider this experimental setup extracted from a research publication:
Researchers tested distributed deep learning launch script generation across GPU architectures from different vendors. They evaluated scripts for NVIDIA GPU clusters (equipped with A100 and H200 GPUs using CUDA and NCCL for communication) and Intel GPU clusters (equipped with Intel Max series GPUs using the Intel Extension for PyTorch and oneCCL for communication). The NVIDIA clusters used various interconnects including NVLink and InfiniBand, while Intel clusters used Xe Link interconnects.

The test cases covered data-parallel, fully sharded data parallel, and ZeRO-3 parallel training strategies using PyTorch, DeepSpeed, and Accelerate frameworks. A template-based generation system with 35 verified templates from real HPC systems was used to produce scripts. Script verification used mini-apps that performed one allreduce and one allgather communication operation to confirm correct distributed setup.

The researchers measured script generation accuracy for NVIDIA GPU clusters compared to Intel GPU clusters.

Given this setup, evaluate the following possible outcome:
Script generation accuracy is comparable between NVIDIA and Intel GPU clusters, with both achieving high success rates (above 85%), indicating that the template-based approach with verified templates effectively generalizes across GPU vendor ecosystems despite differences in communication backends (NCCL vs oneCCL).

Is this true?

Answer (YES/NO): NO